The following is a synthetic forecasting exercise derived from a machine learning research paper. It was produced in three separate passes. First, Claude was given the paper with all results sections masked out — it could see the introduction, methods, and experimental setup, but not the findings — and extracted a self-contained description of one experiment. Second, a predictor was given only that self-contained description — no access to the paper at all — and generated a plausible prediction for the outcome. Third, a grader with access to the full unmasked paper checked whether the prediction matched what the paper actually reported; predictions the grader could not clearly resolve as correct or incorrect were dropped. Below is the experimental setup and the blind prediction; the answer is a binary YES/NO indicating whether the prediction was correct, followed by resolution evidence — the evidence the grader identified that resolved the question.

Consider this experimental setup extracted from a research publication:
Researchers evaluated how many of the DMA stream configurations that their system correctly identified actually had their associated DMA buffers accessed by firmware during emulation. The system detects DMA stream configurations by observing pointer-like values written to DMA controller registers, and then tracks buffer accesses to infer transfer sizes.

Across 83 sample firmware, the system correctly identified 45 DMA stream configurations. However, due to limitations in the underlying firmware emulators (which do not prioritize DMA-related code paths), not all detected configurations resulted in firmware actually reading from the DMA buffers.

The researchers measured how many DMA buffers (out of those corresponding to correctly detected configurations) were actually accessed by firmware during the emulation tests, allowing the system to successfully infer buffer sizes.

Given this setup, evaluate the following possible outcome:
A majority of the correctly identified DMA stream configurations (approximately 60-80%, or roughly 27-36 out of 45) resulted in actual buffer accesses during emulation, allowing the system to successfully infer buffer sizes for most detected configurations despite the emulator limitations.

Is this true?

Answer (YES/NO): NO